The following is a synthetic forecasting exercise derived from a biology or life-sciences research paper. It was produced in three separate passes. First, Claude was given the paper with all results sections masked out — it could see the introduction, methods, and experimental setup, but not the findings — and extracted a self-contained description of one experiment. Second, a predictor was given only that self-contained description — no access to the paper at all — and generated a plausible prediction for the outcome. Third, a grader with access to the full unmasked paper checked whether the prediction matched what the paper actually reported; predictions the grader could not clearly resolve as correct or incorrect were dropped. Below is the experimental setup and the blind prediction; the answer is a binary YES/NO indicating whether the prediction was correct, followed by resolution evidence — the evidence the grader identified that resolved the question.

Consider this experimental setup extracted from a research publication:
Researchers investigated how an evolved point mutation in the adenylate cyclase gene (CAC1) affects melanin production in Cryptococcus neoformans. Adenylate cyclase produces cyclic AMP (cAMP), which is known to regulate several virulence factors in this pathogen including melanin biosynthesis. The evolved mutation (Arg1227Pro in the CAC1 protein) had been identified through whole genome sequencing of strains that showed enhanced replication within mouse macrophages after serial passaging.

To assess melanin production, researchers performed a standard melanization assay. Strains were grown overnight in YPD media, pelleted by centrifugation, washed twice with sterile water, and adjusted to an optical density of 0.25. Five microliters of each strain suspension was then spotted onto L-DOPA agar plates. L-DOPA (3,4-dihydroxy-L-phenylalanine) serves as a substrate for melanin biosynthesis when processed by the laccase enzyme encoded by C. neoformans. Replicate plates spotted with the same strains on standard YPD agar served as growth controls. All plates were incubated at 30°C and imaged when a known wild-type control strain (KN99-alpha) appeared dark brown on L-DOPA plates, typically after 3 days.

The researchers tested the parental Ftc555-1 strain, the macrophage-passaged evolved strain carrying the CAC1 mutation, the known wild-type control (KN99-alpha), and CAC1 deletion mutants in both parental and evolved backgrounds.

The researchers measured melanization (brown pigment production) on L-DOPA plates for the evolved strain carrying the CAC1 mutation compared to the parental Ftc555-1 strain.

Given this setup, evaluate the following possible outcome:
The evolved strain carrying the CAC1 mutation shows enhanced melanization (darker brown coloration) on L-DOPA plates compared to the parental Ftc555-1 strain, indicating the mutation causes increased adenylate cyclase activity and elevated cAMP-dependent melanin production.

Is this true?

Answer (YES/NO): NO